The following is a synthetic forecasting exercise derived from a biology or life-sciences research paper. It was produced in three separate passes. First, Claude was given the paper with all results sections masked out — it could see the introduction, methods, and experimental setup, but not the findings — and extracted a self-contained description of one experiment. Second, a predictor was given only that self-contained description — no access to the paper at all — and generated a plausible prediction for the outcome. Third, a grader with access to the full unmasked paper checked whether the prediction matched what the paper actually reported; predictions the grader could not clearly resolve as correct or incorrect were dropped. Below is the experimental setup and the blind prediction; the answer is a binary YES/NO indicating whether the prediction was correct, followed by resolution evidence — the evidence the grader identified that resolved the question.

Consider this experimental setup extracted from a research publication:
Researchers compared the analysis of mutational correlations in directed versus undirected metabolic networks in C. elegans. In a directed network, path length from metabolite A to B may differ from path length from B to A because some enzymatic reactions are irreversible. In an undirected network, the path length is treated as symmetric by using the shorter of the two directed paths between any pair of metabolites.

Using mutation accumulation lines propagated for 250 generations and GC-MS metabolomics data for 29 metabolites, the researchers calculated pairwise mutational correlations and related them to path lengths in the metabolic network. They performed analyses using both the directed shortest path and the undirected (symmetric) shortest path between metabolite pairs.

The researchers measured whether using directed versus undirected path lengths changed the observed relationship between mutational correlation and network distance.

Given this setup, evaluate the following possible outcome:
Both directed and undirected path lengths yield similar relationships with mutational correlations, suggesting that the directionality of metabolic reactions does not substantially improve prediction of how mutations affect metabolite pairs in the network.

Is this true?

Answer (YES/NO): YES